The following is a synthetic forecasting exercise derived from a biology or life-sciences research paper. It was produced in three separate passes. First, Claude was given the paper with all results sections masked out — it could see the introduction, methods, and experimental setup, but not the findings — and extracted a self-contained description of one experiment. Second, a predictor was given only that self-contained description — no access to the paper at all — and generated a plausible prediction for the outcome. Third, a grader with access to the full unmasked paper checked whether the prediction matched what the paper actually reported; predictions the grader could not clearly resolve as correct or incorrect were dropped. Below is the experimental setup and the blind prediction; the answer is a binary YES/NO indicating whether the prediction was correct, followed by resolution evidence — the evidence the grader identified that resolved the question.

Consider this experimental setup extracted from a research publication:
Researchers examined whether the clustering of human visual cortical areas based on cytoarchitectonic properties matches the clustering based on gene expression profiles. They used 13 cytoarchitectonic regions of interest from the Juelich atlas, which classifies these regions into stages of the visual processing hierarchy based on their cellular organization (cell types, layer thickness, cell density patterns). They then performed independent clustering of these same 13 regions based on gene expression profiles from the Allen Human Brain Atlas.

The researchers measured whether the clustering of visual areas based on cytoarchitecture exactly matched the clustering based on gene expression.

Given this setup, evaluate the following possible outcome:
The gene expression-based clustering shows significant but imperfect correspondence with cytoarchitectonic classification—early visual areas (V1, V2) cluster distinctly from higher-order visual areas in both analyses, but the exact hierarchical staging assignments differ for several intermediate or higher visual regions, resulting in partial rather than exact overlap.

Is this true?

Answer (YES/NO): YES